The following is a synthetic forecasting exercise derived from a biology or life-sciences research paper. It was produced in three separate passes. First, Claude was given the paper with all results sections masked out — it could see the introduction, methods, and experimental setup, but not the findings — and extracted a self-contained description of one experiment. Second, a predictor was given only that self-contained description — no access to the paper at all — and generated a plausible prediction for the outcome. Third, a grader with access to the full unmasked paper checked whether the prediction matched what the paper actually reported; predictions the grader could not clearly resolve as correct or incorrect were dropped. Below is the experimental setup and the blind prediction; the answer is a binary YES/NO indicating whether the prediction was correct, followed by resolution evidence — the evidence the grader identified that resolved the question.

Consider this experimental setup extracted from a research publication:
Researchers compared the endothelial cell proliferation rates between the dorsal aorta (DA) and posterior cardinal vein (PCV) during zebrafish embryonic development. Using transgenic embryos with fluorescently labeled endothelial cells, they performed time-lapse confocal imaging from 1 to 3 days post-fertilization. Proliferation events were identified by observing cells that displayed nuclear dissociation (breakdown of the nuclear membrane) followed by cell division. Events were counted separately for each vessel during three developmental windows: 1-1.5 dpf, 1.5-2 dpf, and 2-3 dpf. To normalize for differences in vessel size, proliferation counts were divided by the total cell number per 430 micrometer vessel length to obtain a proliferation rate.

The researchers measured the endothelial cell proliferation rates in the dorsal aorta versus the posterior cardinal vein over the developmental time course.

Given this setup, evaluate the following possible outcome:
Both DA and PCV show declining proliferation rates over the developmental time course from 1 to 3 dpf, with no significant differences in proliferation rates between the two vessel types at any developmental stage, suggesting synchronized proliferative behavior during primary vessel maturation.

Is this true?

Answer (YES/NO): NO